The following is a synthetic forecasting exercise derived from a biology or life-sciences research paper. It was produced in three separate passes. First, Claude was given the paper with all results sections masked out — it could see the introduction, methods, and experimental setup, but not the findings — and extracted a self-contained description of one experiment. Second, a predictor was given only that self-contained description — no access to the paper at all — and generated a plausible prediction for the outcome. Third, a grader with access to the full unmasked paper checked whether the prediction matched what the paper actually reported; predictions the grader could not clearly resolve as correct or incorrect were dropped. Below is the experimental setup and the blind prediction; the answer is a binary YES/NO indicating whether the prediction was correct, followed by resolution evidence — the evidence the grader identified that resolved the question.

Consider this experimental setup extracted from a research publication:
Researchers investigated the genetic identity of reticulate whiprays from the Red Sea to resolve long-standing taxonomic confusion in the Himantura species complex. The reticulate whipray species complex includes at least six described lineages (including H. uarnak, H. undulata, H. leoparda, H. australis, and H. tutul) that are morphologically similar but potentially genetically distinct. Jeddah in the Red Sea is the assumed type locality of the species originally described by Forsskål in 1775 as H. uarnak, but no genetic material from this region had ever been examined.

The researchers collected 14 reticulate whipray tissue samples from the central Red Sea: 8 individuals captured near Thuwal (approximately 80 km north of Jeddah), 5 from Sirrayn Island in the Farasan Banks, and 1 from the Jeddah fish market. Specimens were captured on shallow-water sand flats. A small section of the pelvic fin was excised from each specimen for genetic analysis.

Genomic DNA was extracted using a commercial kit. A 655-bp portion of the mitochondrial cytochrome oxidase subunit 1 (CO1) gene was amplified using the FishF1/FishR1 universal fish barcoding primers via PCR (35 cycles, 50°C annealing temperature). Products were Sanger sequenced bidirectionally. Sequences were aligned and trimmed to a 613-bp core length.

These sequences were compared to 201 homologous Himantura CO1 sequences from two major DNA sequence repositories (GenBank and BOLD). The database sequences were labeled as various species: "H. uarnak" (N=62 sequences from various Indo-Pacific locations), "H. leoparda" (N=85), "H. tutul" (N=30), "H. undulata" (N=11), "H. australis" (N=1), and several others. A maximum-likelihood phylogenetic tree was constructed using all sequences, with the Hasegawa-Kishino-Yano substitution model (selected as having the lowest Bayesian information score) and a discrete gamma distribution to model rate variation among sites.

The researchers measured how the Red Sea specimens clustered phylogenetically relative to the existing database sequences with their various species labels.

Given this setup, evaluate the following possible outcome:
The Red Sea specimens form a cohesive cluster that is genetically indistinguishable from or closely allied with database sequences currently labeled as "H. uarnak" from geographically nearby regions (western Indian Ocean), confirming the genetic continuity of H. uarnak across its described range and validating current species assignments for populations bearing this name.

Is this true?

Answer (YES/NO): NO